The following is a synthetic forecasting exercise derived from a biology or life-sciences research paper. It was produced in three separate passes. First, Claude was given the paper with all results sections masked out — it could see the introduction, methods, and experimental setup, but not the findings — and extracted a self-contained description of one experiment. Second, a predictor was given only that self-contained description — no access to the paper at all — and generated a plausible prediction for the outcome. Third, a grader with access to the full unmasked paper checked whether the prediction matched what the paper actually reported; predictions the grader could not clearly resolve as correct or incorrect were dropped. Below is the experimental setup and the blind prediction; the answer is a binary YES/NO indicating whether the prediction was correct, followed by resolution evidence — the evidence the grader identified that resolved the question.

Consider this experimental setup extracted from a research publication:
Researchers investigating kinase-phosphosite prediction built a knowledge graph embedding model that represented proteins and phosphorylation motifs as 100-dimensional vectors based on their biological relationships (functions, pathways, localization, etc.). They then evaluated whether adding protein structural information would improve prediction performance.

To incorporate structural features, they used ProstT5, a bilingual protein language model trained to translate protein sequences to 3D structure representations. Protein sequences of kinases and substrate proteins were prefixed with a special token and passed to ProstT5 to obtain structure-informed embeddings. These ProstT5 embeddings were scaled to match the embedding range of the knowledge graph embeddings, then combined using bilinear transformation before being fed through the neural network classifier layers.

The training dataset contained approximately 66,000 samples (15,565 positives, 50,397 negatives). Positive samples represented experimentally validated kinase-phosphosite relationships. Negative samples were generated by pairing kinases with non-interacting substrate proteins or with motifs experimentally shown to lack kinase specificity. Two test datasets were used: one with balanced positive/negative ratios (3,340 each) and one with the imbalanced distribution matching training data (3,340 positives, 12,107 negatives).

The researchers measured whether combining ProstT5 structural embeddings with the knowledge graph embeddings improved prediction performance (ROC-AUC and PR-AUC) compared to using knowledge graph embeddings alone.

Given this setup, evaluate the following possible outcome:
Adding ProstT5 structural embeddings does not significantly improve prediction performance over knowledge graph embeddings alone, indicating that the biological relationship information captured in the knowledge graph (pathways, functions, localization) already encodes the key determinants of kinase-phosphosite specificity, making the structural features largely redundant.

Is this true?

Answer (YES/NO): YES